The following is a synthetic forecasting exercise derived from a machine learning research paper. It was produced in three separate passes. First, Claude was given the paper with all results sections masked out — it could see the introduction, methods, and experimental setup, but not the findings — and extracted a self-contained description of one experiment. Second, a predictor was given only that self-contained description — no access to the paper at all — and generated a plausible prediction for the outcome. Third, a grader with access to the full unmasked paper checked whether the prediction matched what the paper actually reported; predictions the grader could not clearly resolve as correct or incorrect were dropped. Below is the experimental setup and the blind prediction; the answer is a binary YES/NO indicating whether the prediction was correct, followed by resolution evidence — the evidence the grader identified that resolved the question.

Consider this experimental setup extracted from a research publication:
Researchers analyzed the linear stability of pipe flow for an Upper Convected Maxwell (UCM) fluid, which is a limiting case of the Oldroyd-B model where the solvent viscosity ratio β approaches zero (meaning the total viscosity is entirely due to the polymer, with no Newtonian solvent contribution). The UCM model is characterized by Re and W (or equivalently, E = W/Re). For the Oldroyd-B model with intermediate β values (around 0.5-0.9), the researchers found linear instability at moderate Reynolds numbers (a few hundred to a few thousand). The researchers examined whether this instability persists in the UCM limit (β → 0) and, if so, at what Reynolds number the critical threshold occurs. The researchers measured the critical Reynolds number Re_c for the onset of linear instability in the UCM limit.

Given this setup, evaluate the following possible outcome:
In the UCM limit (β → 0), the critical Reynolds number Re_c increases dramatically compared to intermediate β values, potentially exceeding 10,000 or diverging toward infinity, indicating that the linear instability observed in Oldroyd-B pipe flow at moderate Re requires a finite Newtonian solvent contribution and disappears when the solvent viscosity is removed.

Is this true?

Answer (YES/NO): YES